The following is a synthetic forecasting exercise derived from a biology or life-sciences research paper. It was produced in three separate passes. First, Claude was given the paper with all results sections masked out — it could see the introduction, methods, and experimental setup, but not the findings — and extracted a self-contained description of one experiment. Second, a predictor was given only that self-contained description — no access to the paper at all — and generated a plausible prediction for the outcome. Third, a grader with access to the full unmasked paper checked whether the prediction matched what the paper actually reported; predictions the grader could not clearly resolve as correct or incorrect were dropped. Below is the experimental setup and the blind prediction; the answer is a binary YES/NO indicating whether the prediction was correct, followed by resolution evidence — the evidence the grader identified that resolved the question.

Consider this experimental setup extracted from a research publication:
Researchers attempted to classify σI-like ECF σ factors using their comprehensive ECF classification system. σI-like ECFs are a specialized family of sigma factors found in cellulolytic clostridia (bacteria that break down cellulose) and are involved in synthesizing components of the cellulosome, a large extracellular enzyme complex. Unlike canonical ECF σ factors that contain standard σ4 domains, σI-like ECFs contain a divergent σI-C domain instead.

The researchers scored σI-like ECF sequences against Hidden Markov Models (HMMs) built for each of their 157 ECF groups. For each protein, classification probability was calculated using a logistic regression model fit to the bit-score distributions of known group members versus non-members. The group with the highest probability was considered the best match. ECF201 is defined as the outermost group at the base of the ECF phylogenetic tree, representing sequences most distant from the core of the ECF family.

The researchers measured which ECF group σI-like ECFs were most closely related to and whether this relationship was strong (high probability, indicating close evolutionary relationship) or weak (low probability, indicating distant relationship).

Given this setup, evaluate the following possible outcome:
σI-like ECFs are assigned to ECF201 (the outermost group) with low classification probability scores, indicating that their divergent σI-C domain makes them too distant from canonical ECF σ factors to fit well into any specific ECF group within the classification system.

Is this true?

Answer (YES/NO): YES